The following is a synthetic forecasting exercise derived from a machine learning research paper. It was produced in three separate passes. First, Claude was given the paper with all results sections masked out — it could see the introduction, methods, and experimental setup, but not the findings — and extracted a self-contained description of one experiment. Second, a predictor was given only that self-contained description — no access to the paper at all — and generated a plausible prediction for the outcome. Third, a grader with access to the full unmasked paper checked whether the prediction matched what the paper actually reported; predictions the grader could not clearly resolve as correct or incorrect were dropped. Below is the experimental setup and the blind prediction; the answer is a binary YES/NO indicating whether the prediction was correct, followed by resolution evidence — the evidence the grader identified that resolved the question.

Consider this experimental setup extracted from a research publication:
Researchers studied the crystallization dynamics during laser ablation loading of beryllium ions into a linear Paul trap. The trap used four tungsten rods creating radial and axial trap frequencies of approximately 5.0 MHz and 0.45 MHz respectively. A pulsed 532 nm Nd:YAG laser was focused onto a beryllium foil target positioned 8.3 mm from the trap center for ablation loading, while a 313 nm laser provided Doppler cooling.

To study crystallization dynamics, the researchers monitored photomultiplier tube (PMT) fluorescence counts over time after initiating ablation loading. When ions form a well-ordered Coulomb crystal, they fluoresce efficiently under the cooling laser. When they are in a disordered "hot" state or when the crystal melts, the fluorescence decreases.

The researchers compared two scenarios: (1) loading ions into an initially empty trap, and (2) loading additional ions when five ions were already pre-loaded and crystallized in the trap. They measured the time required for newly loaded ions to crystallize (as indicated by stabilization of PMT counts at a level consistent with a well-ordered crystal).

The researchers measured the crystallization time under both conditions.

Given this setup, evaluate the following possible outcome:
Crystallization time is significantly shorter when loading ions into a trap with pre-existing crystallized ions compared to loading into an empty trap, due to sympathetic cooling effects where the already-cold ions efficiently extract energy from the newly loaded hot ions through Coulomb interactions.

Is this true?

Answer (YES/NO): YES